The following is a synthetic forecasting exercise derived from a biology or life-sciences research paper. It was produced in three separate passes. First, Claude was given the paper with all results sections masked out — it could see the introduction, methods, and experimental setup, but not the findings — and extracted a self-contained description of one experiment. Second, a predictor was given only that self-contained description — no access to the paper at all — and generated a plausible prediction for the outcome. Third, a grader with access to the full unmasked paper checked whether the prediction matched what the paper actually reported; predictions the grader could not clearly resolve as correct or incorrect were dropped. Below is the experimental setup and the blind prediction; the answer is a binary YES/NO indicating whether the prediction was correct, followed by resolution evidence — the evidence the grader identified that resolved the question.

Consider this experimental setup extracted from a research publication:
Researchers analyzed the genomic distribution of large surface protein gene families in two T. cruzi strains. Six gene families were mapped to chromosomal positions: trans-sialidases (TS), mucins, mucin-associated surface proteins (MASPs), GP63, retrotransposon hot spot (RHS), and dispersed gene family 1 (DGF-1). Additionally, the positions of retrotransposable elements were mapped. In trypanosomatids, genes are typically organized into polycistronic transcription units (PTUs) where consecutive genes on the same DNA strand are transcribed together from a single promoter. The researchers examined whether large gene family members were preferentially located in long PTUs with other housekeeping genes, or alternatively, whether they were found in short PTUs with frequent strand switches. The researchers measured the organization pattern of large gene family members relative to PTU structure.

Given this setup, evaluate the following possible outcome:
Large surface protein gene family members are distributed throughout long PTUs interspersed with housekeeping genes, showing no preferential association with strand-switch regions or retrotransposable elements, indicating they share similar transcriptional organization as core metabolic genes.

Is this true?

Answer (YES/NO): NO